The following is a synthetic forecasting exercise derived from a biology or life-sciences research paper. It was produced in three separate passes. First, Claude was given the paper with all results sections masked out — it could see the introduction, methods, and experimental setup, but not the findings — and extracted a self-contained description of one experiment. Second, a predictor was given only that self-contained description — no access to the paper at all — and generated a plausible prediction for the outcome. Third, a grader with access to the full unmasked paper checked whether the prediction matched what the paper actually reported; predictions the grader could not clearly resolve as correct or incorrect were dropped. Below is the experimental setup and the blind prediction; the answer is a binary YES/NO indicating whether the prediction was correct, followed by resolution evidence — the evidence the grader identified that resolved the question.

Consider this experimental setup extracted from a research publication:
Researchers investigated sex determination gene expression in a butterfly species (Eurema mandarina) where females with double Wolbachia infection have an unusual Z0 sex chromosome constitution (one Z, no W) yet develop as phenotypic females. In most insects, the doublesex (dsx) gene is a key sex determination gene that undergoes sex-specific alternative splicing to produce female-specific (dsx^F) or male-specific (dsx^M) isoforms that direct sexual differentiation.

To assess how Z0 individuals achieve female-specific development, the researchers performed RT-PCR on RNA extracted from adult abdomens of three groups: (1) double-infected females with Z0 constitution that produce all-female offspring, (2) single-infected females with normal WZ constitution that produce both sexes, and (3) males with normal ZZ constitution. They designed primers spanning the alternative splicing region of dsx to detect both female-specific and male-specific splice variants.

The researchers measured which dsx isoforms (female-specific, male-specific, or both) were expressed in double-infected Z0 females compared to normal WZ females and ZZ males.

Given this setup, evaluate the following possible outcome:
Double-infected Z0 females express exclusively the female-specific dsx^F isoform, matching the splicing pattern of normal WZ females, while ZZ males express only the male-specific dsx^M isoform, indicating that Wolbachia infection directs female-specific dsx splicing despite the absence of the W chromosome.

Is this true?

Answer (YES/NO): YES